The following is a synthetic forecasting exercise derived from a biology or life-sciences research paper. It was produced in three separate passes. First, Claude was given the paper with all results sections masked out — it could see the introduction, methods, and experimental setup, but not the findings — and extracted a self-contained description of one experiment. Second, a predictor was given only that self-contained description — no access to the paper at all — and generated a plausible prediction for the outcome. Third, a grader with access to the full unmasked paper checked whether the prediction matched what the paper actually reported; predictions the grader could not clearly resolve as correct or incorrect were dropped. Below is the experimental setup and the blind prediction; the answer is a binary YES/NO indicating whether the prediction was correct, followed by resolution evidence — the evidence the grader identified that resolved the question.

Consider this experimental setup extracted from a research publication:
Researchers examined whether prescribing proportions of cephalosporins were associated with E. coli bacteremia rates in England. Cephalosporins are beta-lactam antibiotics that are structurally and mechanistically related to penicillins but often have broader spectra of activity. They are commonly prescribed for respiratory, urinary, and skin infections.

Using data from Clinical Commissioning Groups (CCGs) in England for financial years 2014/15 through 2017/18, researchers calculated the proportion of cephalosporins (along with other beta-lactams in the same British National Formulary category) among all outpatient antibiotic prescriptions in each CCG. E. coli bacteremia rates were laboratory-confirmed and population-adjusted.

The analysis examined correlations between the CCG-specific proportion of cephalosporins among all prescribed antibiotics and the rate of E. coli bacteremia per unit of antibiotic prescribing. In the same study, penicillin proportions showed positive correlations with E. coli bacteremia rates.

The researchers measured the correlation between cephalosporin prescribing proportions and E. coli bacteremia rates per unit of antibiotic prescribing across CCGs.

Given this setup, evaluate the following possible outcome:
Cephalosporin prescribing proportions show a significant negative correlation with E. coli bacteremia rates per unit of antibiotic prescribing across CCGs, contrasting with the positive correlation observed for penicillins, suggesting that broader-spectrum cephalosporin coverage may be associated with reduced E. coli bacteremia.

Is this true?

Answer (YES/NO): NO